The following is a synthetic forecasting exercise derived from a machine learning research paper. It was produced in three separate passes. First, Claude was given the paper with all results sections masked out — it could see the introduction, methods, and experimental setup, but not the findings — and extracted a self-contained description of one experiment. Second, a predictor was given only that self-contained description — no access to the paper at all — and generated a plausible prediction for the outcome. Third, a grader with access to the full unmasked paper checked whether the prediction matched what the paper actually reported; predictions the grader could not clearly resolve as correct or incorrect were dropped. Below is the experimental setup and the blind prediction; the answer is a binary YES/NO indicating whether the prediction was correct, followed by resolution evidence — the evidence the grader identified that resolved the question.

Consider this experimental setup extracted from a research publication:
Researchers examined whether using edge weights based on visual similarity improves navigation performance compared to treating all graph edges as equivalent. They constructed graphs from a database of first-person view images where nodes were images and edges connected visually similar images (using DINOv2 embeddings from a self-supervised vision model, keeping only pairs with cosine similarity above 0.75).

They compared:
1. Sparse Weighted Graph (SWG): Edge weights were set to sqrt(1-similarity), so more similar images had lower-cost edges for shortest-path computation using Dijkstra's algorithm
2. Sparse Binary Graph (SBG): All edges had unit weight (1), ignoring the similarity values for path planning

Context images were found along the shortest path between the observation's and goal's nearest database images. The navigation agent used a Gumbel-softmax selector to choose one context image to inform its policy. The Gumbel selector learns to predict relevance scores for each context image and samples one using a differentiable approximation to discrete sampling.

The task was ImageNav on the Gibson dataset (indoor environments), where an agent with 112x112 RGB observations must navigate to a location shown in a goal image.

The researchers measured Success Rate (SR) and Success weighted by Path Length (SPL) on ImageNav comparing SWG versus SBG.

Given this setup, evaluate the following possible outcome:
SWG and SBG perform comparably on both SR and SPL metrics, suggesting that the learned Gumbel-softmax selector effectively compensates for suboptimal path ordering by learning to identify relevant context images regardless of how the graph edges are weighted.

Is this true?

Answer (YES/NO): YES